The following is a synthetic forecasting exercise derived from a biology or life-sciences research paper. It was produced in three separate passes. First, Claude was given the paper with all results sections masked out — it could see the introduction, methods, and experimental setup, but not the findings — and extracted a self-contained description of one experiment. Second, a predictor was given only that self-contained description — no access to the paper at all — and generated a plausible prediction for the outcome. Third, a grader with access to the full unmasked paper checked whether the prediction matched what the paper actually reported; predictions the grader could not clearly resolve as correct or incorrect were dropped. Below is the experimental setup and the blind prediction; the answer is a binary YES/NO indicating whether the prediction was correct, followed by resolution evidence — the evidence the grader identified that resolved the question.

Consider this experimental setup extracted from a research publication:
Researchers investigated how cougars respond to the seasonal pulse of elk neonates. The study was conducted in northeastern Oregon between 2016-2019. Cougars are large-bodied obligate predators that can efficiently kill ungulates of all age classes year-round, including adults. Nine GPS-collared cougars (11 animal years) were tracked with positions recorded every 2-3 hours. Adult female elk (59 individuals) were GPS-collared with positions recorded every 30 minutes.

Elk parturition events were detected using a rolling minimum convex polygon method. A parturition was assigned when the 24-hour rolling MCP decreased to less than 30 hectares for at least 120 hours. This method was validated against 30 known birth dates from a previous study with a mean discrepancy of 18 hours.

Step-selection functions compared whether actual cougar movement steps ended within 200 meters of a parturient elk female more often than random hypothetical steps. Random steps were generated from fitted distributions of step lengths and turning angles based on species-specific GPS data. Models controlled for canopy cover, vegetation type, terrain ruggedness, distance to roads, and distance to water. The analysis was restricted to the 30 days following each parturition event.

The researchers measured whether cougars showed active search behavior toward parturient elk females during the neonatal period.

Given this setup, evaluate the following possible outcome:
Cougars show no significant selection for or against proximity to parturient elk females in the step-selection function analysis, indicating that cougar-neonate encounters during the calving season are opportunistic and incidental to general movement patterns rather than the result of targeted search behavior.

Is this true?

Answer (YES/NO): NO